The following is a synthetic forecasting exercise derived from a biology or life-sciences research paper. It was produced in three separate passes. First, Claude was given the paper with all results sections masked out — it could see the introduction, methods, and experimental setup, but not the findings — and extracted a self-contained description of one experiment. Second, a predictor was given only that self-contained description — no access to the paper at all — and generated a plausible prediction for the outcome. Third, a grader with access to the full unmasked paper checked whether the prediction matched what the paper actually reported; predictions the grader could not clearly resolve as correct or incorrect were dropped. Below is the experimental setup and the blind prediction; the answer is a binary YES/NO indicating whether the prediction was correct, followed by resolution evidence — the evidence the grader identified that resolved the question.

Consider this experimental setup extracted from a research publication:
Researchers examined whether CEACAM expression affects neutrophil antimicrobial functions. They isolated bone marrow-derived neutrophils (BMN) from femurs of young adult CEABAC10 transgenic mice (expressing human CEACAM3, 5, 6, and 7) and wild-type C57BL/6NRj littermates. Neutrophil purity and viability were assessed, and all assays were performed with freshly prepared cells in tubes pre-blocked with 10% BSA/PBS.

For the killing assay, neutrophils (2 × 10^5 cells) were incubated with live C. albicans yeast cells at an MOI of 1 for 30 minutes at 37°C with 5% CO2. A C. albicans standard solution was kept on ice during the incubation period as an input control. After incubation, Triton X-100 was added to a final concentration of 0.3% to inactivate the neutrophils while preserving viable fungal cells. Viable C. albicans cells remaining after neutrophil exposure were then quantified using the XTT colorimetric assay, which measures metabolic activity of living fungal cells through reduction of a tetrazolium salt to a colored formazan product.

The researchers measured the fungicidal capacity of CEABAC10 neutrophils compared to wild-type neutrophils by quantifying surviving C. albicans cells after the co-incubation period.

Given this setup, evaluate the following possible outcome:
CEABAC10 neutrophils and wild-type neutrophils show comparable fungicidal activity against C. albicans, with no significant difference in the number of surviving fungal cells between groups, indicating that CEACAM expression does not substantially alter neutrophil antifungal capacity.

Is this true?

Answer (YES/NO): YES